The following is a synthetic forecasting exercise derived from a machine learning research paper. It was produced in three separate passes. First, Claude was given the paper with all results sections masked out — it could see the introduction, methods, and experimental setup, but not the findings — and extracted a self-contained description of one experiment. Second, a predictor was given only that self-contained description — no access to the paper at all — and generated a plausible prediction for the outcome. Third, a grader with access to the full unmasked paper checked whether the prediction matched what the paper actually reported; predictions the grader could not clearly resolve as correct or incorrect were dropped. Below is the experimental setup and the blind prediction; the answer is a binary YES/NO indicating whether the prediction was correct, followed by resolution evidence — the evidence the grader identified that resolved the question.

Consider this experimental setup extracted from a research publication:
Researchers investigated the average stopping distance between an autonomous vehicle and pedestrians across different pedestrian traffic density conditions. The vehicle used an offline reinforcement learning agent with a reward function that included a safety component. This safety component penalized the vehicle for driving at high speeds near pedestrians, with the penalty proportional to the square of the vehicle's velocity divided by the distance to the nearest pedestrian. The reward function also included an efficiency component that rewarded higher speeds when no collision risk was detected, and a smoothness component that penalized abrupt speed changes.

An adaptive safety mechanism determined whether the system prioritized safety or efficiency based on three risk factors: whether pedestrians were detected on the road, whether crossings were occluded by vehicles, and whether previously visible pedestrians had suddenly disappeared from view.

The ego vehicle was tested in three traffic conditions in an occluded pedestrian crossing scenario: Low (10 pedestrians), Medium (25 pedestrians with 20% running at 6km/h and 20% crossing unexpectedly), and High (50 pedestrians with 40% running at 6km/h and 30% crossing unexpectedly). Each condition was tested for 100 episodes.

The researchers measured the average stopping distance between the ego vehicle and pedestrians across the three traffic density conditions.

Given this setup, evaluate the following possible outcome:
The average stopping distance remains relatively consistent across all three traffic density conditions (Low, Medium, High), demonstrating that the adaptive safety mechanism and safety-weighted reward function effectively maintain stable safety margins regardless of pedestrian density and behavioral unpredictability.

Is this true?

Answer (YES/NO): YES